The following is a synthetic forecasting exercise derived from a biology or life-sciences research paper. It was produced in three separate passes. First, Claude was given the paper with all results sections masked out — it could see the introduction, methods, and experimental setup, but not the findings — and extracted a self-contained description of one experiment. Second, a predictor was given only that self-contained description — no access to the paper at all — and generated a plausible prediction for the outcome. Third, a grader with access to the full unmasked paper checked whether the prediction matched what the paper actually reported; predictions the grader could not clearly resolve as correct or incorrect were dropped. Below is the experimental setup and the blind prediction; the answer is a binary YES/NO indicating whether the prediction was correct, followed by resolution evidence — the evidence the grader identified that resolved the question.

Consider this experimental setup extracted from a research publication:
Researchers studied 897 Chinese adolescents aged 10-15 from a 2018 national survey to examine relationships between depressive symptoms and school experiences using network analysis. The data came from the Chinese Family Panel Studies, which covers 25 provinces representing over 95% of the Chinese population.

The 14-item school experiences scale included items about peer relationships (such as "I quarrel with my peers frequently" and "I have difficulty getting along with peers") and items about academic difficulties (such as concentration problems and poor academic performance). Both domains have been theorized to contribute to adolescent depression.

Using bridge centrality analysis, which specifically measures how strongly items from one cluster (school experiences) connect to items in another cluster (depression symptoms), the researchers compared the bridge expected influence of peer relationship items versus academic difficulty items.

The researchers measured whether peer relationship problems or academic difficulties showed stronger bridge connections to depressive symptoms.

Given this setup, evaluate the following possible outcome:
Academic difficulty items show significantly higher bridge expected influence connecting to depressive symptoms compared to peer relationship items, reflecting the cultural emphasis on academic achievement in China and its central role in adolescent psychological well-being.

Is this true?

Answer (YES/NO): NO